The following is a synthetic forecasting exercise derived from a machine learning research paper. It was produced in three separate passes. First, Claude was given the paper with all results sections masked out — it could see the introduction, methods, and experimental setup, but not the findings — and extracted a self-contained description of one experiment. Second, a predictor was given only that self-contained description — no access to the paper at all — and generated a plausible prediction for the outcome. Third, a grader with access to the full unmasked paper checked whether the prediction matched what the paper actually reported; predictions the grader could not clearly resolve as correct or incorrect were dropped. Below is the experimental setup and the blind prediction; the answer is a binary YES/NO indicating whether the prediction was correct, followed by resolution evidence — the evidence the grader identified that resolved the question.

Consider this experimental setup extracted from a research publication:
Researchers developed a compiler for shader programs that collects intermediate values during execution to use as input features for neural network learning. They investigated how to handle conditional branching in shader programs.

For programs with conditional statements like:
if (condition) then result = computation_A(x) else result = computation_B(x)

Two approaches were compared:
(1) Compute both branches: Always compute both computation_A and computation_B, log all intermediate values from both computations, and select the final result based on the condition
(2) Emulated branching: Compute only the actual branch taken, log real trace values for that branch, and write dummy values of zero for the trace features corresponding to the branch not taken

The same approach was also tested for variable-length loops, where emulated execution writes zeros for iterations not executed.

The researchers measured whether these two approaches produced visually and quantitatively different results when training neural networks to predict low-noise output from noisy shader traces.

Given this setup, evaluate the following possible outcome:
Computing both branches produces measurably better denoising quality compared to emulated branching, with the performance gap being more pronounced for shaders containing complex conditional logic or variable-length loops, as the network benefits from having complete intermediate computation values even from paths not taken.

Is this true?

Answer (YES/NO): NO